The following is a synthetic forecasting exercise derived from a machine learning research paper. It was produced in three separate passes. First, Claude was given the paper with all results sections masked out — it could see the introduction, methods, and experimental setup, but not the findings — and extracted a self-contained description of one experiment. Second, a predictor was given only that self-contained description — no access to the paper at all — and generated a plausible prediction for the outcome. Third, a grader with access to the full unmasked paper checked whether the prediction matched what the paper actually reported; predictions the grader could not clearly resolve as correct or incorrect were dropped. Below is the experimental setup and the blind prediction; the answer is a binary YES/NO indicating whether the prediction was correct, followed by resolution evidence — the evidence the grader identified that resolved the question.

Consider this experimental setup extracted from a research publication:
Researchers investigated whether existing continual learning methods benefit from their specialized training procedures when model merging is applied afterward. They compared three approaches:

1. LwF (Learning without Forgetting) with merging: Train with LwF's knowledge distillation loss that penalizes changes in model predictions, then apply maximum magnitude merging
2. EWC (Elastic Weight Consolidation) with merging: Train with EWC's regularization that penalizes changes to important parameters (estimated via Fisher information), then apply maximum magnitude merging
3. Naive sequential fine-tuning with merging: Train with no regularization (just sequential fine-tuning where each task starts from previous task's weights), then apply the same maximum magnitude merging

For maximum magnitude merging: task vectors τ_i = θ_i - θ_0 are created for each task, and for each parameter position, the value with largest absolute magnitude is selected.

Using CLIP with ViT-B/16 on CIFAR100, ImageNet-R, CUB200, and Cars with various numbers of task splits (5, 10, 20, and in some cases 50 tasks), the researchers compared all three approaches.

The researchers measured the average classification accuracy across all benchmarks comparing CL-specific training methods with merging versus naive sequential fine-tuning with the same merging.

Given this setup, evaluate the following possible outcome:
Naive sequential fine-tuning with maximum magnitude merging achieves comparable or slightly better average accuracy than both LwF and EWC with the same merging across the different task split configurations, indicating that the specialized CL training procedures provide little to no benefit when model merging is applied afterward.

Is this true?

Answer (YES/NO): YES